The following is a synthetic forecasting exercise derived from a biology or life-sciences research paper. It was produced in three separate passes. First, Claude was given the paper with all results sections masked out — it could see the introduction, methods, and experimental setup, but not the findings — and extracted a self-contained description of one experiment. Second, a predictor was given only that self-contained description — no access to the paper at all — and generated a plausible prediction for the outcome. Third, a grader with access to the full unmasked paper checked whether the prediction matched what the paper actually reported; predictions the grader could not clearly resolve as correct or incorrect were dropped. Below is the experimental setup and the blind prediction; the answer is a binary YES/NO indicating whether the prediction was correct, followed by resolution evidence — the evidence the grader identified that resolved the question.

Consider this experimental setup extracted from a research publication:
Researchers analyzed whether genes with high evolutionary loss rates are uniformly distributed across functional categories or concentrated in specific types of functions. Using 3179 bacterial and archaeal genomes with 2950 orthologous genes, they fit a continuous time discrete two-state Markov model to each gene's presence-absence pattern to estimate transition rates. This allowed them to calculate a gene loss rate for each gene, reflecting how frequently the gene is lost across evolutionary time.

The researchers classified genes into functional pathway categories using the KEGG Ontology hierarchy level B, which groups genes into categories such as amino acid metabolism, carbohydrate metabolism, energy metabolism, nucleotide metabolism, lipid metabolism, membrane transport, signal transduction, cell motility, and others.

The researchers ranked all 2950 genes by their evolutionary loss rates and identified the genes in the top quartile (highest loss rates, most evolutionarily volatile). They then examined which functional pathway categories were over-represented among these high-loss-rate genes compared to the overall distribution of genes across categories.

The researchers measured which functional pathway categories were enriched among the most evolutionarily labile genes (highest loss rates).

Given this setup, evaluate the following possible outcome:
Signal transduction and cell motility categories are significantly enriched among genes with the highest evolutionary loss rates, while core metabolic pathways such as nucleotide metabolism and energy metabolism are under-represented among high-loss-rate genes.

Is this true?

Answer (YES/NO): NO